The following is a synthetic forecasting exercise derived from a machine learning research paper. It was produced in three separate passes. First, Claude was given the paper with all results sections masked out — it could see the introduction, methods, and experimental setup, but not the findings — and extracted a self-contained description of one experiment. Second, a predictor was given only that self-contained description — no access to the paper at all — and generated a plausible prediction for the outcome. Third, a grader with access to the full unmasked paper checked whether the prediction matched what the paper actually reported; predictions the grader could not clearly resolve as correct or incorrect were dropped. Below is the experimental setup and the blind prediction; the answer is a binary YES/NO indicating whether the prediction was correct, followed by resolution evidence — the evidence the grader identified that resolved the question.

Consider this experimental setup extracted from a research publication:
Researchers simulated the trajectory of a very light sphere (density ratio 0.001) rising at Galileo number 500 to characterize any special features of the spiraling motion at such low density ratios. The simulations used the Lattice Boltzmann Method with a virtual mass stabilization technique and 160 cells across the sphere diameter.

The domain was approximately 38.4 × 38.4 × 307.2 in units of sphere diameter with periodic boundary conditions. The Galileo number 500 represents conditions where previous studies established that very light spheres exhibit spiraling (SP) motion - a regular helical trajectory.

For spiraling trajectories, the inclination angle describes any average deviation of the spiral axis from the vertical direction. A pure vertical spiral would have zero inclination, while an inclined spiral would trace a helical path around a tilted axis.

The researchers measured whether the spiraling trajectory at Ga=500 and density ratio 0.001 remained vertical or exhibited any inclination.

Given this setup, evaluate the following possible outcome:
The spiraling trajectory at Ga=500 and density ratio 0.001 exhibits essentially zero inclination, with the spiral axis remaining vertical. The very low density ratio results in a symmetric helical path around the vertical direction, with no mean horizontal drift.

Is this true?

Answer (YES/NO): NO